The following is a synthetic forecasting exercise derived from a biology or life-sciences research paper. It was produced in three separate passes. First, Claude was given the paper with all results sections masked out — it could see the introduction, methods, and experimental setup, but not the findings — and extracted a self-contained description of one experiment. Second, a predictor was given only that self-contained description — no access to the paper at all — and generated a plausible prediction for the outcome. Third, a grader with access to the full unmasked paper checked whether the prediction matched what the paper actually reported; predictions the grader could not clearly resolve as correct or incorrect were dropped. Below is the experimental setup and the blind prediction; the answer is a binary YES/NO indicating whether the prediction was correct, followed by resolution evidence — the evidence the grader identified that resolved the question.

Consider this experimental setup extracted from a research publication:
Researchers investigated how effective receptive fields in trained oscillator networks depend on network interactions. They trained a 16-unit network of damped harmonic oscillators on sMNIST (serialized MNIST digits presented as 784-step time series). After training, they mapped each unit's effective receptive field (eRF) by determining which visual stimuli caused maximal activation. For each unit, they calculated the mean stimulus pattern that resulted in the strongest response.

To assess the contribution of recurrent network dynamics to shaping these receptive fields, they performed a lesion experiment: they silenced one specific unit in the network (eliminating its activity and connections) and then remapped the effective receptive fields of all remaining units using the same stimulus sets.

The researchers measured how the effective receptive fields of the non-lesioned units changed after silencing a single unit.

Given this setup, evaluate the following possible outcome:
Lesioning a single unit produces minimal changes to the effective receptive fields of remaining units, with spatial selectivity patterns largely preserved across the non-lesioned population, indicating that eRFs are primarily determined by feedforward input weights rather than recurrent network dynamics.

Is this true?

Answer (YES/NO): NO